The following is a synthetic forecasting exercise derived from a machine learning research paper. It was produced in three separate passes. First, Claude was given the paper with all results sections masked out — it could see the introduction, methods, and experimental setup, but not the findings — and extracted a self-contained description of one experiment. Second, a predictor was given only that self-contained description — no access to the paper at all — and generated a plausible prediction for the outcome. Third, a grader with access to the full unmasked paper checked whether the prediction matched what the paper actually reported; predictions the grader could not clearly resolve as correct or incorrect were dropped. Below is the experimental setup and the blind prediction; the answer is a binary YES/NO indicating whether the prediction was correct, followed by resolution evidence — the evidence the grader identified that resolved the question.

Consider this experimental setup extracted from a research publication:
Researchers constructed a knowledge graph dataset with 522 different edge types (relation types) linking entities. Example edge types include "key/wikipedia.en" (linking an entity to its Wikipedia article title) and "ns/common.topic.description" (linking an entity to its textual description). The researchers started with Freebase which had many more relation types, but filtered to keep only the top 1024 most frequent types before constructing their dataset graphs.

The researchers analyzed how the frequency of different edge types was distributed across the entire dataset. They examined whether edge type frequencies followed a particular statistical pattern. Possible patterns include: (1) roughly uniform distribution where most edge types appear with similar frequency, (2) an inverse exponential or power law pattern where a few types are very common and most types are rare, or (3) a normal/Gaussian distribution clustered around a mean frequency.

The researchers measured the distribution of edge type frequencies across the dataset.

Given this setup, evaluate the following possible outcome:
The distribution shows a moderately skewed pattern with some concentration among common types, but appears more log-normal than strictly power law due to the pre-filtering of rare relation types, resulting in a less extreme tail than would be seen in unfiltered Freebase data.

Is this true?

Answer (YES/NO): NO